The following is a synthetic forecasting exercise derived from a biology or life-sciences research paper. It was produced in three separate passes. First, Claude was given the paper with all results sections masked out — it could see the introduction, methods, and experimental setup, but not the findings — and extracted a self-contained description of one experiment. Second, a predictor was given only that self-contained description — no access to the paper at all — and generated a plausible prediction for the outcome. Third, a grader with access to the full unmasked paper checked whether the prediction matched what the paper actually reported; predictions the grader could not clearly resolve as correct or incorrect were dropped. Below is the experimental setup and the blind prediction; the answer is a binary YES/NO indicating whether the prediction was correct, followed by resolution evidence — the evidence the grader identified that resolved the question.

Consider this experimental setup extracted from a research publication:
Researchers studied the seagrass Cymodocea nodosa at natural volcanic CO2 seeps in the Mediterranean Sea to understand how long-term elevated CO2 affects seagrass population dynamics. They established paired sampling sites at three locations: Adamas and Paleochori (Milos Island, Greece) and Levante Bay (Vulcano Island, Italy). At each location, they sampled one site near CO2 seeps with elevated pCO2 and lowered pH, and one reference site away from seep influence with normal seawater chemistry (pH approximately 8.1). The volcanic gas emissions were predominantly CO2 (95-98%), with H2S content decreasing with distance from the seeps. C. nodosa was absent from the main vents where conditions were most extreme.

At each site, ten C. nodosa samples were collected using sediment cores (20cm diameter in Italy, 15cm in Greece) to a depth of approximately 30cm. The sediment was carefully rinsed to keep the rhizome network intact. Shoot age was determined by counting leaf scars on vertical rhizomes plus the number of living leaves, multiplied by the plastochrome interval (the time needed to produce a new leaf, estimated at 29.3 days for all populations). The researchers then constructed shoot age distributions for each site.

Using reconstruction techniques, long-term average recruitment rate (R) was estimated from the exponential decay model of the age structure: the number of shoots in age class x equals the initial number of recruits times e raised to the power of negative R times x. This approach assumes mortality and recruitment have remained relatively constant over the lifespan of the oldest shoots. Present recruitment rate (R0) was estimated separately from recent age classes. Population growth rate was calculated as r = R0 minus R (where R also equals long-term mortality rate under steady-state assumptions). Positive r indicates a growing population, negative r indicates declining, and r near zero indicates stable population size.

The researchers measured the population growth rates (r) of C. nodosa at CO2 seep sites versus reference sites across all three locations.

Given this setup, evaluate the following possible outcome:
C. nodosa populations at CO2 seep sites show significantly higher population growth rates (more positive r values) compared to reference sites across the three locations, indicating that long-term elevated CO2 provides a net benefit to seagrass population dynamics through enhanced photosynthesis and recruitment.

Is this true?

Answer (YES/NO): NO